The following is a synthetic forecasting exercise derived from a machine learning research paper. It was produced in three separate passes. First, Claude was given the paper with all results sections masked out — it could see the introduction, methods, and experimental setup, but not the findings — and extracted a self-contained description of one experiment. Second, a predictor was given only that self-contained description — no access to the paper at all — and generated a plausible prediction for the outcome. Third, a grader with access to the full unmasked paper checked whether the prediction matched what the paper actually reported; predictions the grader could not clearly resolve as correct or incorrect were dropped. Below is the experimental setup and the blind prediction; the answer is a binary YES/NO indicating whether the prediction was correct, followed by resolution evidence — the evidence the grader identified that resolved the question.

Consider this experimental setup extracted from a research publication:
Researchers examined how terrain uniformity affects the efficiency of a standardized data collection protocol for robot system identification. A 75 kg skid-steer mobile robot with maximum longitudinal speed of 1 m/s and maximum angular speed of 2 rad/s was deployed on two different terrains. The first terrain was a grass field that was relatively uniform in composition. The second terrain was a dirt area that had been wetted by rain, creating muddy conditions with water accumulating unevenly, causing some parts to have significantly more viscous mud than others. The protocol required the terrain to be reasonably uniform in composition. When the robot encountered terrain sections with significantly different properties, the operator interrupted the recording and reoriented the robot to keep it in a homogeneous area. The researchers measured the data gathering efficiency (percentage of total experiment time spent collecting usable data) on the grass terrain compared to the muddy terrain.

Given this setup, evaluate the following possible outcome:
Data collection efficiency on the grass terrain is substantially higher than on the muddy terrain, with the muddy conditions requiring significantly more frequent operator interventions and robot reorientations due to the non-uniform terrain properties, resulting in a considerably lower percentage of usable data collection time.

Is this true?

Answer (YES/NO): YES